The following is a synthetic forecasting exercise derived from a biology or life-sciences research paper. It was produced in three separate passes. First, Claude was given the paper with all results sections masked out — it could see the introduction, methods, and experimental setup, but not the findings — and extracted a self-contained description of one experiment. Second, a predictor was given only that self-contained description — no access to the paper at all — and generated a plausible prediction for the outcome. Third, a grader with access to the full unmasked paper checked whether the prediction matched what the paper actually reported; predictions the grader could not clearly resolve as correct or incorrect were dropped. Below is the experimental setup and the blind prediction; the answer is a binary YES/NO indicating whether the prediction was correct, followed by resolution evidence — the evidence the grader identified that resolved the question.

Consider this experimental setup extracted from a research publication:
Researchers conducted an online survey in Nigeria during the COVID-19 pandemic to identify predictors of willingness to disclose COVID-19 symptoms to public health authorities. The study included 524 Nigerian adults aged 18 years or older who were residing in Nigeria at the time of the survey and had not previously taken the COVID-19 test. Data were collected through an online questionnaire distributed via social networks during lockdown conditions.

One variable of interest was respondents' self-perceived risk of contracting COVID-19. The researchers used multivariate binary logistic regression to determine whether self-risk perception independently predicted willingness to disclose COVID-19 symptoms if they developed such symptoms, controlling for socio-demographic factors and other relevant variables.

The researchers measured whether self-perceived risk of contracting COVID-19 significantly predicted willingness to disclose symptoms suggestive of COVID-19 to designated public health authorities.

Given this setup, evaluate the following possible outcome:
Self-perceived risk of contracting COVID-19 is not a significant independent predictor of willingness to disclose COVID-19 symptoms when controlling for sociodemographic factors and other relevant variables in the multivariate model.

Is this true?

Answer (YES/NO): NO